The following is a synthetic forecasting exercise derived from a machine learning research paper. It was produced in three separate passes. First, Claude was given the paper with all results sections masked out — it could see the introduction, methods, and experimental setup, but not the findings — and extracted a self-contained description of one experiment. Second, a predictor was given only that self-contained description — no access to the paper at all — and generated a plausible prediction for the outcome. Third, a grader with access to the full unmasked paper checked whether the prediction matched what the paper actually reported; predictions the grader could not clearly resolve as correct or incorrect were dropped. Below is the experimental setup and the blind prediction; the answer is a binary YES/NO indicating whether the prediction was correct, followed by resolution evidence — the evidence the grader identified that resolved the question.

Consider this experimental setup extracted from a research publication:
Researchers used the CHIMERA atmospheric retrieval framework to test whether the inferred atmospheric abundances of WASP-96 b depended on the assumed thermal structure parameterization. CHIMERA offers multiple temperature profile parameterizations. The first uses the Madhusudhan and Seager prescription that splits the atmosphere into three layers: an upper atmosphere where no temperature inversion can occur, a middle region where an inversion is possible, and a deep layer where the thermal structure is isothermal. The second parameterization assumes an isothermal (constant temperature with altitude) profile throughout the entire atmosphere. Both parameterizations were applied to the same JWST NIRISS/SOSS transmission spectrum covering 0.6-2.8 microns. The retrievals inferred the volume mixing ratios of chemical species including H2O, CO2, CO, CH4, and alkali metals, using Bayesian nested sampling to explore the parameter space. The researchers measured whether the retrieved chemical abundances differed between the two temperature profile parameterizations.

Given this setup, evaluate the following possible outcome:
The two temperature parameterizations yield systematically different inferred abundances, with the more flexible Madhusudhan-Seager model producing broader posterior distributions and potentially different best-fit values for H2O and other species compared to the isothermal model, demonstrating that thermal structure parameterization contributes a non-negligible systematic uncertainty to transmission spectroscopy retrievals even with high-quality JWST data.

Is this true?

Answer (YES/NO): NO